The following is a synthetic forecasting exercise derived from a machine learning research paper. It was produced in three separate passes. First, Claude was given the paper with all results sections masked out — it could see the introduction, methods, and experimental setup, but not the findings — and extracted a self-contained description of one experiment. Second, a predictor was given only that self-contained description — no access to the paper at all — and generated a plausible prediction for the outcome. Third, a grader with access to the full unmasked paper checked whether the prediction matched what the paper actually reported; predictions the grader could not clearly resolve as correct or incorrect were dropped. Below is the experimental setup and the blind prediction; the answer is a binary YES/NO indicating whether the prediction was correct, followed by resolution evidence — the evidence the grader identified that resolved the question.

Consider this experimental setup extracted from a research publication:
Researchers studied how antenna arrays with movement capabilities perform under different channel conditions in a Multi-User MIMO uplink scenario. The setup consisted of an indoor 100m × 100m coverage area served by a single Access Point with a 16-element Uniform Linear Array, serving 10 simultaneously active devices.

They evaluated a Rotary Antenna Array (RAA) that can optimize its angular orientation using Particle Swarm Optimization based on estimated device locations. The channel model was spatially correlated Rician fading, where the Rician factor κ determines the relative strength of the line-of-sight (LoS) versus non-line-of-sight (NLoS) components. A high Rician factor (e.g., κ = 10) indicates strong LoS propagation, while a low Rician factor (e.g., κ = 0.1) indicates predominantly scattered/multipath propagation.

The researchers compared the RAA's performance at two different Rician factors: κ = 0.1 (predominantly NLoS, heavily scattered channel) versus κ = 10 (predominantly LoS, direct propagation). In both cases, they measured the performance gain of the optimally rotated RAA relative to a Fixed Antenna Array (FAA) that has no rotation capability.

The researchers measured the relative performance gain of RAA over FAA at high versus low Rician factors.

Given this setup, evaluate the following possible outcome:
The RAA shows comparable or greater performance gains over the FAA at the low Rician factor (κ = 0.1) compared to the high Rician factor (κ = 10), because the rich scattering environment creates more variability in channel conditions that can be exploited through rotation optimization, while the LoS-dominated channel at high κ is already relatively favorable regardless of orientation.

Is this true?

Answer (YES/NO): NO